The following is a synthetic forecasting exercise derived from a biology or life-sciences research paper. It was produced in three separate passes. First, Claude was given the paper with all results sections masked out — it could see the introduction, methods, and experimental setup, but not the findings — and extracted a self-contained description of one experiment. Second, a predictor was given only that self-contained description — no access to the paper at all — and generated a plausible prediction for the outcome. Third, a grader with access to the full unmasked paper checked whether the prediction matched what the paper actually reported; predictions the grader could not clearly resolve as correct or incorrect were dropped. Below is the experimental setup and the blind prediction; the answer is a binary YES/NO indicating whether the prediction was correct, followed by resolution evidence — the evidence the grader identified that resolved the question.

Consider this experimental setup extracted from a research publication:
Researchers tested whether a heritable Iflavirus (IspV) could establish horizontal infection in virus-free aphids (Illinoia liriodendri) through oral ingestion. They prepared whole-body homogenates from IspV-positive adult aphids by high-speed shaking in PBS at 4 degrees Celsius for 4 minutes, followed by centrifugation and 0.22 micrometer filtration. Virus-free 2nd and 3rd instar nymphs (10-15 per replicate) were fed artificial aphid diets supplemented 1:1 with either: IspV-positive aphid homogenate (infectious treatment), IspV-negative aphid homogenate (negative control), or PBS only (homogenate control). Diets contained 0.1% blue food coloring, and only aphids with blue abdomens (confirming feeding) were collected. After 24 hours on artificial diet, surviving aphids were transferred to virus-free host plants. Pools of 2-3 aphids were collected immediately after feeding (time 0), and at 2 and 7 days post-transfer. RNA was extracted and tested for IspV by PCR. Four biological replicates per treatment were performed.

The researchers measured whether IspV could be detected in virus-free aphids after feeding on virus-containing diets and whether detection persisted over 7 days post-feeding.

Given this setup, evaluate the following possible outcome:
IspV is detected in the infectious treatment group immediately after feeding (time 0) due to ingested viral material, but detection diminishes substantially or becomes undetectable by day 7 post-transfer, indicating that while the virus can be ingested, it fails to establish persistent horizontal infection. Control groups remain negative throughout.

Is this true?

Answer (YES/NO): YES